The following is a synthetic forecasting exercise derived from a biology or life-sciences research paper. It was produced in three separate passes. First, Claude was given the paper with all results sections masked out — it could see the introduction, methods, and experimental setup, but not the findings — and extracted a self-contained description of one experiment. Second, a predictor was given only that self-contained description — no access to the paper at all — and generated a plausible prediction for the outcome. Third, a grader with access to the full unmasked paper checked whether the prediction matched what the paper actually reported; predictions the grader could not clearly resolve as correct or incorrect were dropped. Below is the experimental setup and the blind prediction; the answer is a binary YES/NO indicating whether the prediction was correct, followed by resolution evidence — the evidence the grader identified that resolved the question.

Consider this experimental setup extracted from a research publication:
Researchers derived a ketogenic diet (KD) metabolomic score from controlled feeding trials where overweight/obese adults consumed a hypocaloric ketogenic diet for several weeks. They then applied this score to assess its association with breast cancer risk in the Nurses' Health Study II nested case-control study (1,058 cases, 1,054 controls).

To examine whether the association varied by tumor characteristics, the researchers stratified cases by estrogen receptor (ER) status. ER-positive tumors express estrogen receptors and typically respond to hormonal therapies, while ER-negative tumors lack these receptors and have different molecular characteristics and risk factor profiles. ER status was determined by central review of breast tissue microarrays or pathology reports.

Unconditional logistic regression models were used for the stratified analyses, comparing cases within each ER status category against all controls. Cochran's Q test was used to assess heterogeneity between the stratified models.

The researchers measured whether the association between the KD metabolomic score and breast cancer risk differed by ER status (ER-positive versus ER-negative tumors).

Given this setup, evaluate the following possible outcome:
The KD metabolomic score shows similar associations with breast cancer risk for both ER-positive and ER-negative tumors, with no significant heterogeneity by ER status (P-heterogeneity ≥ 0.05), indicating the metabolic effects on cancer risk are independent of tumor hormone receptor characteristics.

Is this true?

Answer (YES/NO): YES